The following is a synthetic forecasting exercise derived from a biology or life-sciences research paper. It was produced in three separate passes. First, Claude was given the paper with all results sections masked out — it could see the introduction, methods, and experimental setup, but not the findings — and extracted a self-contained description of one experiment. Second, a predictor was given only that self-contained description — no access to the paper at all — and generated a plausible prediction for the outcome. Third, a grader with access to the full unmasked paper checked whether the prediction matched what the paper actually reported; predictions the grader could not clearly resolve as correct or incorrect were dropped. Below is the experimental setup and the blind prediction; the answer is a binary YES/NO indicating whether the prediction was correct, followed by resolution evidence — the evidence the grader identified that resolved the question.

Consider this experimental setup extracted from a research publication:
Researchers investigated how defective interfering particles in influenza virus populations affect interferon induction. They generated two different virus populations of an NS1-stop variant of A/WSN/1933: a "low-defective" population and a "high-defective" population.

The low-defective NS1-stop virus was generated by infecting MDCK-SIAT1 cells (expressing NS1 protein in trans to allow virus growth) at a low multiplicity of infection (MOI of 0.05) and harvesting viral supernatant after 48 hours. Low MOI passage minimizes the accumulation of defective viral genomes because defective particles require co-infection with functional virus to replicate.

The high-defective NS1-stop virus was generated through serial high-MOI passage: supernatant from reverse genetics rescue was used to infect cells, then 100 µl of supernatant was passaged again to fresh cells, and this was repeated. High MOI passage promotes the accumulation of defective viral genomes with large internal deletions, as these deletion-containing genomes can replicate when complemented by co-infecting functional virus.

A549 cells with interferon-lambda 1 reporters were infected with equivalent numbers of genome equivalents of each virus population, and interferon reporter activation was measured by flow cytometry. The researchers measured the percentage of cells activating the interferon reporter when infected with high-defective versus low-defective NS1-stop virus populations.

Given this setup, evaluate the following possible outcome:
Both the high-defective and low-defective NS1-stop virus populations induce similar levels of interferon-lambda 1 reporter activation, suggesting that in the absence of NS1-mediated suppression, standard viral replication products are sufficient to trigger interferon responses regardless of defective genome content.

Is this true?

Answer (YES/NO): NO